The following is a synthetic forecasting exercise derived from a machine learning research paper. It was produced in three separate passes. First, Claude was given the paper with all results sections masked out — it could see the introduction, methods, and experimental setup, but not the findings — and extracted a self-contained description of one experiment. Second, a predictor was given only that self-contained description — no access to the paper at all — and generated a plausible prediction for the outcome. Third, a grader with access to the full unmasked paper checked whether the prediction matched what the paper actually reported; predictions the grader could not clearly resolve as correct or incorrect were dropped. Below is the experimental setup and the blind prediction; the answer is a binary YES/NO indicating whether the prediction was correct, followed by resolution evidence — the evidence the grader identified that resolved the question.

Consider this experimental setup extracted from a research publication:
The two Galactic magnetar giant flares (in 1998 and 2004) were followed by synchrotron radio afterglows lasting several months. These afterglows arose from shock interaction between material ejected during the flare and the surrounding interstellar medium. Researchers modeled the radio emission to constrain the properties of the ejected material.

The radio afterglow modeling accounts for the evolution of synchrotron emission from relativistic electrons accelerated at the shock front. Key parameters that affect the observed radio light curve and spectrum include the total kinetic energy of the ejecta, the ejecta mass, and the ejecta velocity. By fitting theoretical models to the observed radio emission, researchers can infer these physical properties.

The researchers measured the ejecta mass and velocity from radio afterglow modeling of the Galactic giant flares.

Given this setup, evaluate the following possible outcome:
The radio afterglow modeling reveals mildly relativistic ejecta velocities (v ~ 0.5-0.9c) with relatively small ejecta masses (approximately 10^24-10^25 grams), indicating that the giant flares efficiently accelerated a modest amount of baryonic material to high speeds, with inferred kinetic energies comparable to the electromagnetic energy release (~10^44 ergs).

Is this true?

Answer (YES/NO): NO